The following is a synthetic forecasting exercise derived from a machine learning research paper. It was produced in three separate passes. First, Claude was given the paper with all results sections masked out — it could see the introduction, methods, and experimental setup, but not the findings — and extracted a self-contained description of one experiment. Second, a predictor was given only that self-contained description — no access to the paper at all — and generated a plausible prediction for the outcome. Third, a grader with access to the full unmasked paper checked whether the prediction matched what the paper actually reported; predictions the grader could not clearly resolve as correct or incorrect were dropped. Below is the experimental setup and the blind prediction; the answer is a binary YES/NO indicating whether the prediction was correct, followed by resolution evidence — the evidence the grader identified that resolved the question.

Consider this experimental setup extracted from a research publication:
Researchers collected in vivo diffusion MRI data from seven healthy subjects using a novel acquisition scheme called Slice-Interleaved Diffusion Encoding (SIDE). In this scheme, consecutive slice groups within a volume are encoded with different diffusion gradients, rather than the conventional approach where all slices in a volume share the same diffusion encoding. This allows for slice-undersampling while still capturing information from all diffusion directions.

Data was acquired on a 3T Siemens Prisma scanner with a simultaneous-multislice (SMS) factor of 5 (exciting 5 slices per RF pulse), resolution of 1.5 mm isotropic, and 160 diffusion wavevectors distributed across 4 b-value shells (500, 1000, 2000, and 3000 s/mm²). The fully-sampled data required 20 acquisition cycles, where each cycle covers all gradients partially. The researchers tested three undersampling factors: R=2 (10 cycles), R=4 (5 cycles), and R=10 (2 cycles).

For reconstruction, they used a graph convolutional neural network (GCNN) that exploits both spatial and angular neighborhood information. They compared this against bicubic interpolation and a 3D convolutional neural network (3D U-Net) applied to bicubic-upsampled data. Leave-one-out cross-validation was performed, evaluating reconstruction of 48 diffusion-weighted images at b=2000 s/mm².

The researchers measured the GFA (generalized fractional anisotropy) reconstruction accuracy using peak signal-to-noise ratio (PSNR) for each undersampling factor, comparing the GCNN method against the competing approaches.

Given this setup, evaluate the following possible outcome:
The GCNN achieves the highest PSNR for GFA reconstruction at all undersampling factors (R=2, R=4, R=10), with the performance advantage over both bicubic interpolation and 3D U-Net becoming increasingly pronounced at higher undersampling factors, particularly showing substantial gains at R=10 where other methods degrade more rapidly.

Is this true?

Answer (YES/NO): YES